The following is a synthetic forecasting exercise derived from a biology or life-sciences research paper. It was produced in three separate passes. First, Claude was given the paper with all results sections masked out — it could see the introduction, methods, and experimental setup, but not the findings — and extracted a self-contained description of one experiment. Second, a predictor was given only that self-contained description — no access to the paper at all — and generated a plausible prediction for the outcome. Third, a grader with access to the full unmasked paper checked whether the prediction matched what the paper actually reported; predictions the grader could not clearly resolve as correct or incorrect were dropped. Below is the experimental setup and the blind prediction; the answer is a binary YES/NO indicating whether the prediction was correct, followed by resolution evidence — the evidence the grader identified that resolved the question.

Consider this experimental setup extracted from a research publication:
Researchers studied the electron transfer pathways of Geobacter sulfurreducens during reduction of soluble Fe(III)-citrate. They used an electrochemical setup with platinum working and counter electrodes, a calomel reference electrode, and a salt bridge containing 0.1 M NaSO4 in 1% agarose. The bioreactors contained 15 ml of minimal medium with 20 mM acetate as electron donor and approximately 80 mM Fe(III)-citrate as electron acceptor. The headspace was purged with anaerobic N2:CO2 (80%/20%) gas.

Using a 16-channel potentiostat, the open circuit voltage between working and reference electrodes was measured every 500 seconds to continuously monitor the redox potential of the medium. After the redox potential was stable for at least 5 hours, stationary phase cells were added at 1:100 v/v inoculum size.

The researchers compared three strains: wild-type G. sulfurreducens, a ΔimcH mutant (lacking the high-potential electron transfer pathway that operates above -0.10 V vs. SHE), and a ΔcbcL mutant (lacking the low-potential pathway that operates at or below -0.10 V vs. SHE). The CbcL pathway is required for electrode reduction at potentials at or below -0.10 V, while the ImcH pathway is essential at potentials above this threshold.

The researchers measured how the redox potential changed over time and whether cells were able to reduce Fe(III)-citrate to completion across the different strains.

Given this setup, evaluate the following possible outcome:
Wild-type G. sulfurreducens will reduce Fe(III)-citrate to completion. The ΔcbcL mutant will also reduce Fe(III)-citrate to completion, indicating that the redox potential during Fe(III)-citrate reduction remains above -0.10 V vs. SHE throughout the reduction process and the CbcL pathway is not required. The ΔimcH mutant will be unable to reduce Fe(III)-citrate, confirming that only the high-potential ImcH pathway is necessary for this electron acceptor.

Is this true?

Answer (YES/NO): NO